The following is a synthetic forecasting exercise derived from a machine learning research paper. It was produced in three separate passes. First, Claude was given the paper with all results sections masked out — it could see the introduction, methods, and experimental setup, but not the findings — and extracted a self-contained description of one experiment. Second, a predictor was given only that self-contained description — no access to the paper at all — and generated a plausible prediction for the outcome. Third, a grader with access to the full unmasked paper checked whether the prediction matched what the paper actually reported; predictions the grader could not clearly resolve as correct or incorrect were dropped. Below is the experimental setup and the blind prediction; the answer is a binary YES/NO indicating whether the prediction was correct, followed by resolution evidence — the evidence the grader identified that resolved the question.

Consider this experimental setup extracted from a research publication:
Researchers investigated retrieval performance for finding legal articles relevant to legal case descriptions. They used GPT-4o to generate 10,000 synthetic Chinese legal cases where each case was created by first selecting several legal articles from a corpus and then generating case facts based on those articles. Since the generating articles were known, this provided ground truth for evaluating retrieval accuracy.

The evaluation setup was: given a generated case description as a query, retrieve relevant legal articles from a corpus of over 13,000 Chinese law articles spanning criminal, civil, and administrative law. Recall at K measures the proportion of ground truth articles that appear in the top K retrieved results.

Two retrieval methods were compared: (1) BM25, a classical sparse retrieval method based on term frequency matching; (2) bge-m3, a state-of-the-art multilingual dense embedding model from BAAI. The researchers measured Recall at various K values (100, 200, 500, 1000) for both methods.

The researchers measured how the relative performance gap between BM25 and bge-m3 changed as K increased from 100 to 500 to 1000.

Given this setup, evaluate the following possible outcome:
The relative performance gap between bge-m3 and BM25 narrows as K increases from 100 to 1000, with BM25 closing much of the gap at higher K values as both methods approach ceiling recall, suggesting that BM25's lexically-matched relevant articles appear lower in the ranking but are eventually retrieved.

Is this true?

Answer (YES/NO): NO